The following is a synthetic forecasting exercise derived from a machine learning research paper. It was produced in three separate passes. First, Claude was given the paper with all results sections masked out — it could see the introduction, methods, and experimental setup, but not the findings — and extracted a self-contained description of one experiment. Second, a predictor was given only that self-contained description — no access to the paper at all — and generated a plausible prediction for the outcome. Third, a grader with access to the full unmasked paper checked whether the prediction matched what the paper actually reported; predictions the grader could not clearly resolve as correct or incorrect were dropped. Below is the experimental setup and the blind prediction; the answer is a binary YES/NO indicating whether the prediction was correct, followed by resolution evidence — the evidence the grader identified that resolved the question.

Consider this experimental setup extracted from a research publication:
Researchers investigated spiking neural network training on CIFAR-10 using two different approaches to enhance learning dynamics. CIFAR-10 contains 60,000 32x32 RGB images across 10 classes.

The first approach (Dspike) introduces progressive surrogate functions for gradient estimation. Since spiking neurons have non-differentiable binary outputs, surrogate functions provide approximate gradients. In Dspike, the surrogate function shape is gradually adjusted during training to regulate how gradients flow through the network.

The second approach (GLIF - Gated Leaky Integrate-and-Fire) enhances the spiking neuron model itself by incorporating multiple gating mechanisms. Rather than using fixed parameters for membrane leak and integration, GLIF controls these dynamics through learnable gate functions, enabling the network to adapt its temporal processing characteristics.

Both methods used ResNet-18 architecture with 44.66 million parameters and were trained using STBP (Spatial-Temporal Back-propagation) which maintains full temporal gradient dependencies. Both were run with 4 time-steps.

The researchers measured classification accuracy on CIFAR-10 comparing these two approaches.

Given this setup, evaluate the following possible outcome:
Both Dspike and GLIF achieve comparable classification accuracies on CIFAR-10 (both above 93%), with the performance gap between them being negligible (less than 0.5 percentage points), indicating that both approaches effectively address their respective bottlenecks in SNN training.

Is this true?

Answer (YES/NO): NO